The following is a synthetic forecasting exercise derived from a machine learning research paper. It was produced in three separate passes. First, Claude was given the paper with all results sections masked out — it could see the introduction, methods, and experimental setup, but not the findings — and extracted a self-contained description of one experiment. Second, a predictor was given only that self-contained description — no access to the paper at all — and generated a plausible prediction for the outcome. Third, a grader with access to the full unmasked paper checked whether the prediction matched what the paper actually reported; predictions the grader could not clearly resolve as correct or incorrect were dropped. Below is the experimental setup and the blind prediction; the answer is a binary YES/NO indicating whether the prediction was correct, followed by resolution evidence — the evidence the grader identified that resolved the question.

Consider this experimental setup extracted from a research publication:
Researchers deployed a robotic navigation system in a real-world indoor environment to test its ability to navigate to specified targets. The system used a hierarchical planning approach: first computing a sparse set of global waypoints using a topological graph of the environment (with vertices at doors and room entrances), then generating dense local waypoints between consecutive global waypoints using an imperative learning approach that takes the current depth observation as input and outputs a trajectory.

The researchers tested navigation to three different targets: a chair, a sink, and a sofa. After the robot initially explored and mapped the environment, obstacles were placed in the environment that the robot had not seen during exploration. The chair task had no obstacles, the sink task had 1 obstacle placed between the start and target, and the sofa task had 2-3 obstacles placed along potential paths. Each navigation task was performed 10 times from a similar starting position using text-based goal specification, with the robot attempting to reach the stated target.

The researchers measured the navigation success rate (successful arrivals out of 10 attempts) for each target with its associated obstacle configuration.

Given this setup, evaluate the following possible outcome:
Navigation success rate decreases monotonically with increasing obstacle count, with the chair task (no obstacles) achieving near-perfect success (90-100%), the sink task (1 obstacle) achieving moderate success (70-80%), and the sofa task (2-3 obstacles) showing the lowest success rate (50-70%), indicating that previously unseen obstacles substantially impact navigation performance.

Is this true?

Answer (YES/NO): NO